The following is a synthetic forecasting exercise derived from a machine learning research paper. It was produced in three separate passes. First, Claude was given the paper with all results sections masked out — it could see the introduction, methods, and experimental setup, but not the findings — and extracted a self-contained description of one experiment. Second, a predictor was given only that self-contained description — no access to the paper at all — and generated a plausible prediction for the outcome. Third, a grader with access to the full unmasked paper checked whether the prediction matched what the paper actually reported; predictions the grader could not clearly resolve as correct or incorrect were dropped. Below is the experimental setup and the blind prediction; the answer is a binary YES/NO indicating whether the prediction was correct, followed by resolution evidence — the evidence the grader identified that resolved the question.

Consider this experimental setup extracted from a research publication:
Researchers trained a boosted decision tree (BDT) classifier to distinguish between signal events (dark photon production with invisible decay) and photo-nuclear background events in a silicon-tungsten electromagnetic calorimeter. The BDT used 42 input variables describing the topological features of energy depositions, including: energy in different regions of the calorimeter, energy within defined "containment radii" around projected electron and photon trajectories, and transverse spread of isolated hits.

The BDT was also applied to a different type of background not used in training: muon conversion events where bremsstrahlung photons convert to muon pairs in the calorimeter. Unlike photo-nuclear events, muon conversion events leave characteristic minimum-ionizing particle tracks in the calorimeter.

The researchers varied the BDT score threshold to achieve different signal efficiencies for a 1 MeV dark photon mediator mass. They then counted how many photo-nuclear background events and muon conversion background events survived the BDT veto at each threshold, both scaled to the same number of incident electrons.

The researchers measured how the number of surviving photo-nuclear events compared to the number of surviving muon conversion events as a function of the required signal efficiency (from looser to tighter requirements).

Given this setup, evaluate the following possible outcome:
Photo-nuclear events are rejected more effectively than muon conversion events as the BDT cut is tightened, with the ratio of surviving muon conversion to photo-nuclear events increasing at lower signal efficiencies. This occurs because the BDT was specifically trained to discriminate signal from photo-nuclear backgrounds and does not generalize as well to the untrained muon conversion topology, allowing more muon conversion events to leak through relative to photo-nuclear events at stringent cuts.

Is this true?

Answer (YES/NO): NO